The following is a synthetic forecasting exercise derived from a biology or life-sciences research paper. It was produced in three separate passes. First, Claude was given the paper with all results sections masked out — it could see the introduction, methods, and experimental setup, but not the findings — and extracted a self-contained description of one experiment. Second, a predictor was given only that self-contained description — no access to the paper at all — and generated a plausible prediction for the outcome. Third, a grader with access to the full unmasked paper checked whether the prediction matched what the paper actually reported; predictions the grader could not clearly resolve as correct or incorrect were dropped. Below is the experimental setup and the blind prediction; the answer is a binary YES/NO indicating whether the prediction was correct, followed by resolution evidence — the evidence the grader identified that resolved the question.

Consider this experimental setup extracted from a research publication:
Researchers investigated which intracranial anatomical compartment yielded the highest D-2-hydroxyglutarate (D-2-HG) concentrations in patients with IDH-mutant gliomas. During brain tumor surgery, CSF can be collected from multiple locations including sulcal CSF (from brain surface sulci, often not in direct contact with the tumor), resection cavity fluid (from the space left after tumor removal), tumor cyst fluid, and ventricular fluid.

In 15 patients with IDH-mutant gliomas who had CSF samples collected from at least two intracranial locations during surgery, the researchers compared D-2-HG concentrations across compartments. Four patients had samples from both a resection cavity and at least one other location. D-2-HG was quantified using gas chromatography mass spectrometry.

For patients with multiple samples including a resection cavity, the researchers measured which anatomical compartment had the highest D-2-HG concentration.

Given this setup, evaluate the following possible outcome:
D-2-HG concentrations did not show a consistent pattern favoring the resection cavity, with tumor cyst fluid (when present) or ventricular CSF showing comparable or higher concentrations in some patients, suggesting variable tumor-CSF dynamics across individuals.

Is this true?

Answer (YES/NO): NO